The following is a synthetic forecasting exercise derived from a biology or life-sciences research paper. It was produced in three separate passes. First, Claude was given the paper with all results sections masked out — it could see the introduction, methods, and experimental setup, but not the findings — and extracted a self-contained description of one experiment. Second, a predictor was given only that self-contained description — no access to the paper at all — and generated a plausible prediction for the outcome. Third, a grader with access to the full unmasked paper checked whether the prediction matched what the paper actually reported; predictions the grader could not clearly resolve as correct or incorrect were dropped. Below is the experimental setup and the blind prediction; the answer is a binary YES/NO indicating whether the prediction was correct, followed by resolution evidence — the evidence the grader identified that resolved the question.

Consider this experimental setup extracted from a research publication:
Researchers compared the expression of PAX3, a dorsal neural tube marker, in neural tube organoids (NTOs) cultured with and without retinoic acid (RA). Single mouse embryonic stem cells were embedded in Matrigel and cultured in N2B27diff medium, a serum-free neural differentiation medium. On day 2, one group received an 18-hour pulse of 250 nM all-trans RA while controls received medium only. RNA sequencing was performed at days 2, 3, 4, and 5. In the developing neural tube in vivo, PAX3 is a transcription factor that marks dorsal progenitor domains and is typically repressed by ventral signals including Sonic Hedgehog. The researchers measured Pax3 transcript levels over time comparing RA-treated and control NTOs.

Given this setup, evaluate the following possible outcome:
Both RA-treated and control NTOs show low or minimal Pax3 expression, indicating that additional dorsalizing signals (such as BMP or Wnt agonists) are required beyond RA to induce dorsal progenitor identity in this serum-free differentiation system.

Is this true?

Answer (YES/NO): NO